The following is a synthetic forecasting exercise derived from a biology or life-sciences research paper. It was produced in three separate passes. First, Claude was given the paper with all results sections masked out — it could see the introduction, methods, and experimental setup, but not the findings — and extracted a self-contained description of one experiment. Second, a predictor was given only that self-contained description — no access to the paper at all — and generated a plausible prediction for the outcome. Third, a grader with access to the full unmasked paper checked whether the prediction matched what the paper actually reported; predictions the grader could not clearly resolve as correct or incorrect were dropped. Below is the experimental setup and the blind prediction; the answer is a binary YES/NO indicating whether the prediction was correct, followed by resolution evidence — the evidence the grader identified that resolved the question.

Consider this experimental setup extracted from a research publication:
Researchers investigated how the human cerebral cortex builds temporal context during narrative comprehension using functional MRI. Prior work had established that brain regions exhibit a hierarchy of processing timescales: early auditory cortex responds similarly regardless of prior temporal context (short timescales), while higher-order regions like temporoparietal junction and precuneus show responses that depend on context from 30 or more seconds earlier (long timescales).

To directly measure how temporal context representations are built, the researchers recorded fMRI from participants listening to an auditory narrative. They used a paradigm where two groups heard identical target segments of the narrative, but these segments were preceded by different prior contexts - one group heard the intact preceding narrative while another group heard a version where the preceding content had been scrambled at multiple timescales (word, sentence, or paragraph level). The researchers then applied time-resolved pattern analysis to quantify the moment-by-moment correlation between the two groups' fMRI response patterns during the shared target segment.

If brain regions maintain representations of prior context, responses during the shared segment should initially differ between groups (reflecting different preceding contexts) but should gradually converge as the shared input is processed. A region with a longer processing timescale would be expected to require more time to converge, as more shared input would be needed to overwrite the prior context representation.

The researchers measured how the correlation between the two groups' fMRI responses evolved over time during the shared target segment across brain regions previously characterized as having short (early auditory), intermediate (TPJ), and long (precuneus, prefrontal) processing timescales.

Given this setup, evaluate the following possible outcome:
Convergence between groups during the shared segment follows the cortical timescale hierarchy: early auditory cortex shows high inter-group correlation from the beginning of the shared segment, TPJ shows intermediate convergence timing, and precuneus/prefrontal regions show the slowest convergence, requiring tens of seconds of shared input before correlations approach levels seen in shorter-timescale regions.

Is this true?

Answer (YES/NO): NO